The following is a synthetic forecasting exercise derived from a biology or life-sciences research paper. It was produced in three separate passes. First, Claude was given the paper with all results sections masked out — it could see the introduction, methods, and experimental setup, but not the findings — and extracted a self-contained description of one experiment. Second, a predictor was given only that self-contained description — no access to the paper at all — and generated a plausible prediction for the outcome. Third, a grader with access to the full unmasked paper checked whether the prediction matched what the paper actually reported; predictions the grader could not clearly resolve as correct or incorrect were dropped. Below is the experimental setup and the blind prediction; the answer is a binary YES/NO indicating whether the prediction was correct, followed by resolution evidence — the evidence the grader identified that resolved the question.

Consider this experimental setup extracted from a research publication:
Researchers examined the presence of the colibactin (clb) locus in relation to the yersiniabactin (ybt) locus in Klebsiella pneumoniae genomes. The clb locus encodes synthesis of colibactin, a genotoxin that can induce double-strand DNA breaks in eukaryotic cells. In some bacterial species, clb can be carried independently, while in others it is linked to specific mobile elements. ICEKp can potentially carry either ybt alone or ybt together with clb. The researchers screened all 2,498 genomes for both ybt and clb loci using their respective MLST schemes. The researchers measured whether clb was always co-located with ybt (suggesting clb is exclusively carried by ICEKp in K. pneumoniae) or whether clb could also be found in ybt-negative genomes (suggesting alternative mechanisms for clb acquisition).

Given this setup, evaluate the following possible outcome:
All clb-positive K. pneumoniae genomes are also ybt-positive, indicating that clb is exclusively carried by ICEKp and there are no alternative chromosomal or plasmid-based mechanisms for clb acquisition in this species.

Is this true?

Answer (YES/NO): YES